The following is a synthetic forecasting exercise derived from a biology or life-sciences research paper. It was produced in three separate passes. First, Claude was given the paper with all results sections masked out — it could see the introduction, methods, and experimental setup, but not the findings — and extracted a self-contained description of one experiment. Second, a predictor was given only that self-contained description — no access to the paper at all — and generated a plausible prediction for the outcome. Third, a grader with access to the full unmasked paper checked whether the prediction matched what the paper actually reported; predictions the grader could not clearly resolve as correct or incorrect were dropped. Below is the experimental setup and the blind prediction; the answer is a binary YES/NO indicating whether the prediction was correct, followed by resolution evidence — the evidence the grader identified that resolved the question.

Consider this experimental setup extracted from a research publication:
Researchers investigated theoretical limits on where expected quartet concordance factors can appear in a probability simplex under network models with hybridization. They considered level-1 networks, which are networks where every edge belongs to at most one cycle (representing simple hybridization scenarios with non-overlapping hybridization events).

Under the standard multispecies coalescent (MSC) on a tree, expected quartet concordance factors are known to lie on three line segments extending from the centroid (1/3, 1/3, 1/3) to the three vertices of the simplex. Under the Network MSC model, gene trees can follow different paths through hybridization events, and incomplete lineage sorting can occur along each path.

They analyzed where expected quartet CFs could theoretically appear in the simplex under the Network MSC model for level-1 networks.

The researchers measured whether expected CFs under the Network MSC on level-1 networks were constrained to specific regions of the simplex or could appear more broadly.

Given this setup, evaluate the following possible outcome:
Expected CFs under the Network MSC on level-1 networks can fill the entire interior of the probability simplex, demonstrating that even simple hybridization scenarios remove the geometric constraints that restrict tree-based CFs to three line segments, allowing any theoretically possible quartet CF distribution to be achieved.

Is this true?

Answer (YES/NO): YES